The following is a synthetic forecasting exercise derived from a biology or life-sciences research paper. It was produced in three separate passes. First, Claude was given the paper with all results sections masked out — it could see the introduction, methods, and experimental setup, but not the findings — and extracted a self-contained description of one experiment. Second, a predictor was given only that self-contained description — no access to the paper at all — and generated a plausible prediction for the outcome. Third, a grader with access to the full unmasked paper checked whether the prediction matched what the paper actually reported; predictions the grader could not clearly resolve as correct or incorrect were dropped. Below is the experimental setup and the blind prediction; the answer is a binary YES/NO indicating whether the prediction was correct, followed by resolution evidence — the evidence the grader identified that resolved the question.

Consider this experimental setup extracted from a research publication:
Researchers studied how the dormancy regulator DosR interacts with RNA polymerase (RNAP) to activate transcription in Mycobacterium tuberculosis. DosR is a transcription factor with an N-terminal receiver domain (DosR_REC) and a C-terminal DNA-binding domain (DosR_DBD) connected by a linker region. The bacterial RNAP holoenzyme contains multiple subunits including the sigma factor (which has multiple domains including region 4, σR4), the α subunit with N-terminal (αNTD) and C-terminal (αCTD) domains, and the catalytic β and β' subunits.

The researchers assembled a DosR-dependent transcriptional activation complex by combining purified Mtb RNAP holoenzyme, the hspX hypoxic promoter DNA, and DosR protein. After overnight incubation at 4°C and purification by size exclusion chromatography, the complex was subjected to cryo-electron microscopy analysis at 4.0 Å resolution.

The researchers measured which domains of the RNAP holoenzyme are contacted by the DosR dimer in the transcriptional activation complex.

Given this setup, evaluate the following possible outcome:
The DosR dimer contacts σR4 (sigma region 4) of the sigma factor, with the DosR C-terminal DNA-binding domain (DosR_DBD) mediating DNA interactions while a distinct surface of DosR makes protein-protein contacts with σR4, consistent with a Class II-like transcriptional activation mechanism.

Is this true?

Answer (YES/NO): YES